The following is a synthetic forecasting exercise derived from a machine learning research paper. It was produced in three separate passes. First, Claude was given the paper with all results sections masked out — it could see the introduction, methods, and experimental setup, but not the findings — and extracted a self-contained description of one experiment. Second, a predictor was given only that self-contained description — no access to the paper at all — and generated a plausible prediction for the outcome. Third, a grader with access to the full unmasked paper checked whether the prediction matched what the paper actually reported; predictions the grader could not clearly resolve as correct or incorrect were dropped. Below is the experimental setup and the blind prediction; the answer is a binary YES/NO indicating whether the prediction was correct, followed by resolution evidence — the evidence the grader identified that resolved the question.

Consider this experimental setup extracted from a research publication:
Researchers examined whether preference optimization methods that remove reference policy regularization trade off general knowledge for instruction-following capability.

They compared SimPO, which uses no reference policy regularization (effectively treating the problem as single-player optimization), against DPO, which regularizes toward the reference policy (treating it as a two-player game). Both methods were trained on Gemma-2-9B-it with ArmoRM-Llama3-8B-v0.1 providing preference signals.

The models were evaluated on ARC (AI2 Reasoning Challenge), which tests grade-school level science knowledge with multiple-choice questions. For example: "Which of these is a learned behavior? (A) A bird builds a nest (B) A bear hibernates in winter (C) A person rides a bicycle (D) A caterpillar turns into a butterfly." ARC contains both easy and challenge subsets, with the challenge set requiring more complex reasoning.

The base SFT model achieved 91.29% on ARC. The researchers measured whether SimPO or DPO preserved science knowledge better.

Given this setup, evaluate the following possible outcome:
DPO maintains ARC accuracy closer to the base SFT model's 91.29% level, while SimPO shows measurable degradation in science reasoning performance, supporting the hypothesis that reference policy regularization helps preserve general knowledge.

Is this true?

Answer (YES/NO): NO